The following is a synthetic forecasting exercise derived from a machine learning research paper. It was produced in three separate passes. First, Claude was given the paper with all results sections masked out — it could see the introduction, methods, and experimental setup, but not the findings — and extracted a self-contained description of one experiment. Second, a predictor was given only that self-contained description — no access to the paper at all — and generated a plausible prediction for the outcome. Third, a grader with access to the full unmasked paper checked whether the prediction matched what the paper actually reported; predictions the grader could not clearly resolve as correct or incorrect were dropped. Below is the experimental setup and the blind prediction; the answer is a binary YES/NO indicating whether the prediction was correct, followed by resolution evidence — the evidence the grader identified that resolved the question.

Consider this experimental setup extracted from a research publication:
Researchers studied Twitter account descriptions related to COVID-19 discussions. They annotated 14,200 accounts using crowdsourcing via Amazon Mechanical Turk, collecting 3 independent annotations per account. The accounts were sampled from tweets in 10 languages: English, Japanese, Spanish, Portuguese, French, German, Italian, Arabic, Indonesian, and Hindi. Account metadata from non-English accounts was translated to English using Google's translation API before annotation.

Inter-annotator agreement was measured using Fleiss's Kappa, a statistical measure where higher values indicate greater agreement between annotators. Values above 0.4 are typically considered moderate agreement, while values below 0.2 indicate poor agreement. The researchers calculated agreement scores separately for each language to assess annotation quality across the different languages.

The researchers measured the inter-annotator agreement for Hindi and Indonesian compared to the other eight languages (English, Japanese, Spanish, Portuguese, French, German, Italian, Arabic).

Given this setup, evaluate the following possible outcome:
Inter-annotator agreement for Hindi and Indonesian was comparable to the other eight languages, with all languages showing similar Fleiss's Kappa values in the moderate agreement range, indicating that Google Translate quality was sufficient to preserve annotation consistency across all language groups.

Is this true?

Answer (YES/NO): NO